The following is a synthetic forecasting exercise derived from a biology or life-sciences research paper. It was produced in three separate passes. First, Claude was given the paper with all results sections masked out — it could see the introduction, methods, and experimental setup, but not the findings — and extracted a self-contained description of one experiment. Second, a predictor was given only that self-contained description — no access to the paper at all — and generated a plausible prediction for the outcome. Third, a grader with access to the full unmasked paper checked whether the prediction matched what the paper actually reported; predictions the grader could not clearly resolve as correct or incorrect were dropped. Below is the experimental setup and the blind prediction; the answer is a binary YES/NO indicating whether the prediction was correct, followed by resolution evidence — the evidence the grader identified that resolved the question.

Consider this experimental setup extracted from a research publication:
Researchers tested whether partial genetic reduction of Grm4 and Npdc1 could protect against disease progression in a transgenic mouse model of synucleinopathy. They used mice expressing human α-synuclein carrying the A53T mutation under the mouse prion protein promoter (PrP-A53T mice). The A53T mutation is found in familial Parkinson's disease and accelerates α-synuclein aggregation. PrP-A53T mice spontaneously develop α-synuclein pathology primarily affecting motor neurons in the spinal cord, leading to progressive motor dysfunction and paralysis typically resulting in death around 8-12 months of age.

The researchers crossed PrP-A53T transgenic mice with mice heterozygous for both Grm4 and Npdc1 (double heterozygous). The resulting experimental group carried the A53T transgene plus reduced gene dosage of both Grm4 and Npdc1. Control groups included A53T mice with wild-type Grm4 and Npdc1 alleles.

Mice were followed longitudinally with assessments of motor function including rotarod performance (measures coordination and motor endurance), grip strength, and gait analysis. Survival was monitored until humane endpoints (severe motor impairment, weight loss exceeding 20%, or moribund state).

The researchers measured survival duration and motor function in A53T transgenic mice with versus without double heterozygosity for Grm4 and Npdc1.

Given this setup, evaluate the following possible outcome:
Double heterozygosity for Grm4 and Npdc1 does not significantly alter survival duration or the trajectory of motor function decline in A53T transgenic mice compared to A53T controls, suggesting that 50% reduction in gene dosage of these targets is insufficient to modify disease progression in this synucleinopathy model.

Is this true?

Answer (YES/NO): NO